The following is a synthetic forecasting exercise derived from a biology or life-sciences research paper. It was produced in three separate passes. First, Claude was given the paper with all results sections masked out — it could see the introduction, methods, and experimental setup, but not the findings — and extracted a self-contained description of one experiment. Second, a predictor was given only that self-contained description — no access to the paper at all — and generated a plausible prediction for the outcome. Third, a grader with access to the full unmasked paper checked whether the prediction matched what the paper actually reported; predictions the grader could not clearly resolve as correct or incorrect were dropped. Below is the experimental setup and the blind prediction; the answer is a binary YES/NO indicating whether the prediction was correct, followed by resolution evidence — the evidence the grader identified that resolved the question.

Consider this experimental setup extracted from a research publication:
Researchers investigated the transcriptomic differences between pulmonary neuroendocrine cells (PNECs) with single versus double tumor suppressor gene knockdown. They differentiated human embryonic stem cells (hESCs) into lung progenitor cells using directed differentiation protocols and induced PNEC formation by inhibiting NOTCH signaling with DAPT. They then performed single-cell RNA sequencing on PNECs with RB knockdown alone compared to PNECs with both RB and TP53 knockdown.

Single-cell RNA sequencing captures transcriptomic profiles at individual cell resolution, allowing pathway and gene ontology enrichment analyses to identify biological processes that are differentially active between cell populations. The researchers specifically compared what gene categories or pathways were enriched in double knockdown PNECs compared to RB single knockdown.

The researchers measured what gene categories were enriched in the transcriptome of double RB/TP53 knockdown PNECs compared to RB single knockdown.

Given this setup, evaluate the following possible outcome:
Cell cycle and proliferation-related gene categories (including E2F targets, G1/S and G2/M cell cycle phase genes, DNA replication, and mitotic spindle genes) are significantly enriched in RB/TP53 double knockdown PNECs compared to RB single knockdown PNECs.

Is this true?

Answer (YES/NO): YES